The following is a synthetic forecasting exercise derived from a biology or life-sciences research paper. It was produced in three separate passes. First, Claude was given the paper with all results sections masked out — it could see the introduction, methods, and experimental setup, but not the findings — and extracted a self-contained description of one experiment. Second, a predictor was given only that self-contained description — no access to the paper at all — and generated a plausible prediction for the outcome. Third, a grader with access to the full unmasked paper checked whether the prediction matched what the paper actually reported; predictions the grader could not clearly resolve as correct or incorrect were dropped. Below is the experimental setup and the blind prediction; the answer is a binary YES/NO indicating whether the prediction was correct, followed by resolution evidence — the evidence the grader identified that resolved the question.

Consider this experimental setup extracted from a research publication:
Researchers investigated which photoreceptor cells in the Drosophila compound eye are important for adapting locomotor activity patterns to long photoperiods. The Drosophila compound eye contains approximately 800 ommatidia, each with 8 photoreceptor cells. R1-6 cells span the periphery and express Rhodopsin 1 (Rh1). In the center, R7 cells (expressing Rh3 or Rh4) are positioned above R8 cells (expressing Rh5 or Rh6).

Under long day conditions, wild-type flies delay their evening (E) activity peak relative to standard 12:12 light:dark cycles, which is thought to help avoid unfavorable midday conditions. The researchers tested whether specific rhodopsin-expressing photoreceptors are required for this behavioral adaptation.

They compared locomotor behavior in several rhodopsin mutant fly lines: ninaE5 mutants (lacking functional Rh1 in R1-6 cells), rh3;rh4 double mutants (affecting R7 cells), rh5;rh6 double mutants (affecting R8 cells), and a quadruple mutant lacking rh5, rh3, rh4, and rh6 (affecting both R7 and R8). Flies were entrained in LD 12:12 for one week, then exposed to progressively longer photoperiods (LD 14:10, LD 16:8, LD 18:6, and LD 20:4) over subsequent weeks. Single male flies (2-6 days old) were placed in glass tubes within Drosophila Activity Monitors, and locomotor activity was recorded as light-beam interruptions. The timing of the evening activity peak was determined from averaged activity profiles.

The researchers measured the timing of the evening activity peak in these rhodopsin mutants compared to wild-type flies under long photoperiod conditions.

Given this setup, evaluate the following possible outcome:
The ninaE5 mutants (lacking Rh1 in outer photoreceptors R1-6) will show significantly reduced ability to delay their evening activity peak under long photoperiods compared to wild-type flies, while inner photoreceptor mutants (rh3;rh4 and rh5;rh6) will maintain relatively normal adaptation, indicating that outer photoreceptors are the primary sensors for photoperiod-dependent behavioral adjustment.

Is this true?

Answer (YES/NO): NO